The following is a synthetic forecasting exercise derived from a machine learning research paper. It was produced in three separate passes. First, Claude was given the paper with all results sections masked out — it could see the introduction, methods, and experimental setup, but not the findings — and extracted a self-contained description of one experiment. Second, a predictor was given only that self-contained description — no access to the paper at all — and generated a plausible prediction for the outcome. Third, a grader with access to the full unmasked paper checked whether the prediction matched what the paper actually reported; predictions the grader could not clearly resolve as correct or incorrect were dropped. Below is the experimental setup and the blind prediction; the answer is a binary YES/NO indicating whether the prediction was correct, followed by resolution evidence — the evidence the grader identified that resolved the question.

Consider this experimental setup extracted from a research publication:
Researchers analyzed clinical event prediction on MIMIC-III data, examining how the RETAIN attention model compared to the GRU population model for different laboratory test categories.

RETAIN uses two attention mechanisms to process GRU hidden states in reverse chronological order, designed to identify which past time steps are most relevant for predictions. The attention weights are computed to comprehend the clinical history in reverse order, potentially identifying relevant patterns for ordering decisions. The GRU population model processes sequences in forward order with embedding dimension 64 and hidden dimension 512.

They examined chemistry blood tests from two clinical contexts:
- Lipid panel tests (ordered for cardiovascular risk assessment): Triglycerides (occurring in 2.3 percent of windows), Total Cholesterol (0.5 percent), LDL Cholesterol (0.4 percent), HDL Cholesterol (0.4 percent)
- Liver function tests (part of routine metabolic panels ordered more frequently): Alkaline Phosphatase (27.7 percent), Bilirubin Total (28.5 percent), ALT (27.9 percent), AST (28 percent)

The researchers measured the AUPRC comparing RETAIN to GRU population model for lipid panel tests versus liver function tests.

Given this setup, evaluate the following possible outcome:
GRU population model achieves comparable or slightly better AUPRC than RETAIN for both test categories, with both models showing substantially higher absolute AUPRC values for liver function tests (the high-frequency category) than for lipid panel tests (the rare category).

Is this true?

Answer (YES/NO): NO